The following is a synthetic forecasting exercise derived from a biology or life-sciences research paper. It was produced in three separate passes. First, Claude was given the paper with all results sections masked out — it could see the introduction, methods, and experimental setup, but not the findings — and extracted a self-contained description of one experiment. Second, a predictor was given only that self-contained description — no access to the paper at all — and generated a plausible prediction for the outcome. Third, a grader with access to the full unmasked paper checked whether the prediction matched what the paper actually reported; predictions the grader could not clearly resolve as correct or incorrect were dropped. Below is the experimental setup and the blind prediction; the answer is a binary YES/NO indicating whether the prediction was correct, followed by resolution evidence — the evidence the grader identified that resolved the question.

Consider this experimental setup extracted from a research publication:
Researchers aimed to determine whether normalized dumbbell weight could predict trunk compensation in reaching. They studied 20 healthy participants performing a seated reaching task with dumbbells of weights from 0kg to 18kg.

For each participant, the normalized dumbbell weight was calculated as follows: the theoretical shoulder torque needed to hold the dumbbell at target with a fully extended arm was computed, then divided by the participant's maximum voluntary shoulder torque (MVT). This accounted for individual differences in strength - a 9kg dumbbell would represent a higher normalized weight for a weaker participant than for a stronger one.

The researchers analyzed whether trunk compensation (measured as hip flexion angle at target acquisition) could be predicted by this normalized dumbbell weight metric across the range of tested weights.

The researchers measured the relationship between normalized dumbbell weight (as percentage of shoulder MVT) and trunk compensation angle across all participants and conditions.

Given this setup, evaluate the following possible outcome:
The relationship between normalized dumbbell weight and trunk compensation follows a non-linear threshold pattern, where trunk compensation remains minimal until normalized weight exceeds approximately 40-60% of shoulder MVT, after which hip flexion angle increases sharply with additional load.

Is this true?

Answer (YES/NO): YES